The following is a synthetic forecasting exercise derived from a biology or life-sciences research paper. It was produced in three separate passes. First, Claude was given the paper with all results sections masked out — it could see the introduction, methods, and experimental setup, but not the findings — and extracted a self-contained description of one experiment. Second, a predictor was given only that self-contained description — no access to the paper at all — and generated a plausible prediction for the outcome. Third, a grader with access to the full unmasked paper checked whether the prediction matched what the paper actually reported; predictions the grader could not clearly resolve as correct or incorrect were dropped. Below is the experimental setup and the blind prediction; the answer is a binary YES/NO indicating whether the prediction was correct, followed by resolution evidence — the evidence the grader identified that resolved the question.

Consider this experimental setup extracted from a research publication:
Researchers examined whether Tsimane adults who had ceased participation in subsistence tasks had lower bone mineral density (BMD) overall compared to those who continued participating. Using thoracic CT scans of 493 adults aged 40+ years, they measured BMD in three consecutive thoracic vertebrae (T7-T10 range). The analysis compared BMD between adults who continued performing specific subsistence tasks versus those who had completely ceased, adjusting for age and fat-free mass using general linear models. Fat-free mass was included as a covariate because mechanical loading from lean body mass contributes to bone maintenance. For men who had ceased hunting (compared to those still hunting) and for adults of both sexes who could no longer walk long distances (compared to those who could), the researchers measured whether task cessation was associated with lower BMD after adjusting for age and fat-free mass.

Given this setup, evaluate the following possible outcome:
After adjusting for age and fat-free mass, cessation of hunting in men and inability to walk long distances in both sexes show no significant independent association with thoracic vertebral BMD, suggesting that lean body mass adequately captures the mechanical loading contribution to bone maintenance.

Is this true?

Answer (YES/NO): NO